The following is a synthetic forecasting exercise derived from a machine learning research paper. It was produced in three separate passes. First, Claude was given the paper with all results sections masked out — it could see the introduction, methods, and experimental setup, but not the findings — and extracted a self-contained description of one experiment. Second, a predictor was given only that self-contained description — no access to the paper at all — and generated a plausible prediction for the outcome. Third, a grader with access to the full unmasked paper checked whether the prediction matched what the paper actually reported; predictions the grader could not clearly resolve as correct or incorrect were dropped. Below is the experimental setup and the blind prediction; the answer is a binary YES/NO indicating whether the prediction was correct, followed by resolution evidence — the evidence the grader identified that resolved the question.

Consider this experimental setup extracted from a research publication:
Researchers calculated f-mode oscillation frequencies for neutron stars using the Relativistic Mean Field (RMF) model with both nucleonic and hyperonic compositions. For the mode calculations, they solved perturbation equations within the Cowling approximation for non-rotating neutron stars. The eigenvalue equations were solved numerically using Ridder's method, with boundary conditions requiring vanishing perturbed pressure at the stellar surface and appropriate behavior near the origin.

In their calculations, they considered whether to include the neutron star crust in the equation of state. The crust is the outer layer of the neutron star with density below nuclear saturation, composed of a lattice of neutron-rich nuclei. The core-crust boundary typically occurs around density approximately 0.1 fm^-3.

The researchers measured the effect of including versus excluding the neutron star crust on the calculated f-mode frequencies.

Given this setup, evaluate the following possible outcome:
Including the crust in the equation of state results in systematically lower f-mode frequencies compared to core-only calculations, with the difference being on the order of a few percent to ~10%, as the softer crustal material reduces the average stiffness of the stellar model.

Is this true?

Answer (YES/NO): NO